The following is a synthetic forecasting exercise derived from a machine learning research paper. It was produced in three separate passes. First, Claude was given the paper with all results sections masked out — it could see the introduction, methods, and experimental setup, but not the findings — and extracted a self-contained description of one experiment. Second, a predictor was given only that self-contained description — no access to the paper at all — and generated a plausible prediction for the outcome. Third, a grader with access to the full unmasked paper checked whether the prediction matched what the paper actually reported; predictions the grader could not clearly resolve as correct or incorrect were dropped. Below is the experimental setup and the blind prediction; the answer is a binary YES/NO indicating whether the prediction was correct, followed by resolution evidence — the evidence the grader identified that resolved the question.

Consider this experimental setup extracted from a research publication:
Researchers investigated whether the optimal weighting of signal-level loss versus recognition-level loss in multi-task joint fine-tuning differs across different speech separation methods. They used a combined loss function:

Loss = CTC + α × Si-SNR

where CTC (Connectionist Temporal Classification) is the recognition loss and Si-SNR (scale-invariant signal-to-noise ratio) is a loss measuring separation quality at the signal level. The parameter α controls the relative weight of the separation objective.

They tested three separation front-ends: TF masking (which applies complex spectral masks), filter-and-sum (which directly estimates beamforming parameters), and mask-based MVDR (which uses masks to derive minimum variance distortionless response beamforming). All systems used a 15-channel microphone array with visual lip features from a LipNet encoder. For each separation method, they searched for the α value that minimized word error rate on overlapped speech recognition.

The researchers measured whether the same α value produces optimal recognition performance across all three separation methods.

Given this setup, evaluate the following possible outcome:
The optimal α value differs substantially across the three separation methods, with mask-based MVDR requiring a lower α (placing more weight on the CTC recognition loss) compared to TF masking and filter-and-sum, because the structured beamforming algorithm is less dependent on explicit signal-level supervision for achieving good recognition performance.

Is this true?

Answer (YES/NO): NO